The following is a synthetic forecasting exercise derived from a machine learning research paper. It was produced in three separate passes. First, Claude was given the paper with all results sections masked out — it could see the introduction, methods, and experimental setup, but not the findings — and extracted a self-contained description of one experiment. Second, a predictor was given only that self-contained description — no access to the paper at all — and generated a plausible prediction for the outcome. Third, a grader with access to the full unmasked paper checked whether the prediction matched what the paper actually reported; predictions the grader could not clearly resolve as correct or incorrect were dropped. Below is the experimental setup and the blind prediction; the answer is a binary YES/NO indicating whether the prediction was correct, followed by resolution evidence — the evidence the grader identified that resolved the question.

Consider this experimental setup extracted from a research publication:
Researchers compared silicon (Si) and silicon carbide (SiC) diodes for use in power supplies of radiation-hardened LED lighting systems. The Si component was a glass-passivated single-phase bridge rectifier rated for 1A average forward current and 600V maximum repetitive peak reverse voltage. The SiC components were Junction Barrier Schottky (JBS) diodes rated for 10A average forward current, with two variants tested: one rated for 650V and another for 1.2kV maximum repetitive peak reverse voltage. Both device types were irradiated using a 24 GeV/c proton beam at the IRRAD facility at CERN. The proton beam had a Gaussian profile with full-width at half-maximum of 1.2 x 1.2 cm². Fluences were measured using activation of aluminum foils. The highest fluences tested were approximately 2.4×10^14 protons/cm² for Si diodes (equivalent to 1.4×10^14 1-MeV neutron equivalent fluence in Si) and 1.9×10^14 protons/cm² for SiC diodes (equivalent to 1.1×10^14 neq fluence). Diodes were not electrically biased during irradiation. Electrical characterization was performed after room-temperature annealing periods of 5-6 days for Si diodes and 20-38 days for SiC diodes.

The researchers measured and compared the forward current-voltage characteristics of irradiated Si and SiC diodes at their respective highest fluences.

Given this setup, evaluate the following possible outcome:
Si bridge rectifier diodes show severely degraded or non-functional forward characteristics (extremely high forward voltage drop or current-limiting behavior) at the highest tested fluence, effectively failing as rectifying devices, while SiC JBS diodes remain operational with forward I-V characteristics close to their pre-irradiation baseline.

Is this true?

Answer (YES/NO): NO